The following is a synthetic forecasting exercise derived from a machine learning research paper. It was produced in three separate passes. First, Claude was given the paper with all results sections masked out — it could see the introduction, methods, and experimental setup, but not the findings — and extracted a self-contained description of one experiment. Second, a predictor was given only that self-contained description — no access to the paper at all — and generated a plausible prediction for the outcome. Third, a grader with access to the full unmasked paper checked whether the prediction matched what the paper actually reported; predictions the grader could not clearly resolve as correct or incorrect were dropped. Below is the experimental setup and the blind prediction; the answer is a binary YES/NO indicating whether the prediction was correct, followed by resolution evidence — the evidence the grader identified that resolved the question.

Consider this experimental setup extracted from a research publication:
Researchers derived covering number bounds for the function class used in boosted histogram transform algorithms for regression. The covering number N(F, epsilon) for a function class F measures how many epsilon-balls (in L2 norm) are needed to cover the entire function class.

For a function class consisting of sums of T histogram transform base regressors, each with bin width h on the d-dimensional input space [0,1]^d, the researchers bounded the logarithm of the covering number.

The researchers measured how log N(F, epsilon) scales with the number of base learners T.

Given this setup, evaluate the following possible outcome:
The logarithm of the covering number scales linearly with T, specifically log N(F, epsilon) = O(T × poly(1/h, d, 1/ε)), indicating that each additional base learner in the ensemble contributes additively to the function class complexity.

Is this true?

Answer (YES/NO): YES